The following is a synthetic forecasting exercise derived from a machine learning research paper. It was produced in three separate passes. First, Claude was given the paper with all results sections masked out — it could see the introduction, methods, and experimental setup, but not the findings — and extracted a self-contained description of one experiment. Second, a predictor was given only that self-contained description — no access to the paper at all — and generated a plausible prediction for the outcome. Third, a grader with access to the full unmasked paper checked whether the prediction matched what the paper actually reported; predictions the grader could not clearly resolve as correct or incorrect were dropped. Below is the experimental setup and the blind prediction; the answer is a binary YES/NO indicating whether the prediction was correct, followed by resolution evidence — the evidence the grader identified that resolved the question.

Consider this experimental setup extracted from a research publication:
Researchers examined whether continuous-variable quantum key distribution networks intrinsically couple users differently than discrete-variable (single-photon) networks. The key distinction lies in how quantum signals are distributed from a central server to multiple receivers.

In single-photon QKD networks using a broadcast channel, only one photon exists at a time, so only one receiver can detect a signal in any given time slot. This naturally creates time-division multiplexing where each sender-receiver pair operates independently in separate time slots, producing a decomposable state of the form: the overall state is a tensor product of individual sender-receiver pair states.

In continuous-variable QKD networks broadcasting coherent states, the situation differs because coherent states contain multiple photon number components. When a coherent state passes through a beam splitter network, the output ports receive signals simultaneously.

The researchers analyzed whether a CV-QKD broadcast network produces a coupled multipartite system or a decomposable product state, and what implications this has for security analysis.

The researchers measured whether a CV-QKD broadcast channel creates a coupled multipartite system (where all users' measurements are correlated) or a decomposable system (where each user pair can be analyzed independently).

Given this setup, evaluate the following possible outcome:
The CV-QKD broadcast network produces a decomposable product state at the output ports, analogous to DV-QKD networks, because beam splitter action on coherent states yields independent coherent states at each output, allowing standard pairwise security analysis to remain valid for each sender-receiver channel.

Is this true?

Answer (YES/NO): NO